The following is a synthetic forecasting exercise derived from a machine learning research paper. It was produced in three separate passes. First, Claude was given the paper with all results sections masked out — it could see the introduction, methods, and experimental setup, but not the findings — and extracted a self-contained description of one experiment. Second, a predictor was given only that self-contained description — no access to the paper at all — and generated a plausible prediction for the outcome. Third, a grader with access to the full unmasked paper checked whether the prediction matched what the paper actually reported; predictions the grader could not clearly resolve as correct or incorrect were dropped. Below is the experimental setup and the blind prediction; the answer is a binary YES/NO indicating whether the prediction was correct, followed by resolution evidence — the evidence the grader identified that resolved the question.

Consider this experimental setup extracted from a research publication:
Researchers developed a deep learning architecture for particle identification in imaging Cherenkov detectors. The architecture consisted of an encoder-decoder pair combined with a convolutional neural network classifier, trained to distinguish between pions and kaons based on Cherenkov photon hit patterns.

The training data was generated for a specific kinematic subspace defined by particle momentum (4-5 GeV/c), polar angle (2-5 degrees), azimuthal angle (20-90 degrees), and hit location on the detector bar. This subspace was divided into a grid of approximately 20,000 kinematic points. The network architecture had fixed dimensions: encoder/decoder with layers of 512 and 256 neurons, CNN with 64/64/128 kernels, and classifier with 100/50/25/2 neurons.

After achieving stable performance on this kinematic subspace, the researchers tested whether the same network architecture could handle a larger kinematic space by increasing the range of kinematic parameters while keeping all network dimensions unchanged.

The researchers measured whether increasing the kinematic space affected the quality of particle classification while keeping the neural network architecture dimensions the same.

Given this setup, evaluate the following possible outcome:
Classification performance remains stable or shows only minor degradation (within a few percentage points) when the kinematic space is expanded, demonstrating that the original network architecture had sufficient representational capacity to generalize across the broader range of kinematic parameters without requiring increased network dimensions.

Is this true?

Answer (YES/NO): YES